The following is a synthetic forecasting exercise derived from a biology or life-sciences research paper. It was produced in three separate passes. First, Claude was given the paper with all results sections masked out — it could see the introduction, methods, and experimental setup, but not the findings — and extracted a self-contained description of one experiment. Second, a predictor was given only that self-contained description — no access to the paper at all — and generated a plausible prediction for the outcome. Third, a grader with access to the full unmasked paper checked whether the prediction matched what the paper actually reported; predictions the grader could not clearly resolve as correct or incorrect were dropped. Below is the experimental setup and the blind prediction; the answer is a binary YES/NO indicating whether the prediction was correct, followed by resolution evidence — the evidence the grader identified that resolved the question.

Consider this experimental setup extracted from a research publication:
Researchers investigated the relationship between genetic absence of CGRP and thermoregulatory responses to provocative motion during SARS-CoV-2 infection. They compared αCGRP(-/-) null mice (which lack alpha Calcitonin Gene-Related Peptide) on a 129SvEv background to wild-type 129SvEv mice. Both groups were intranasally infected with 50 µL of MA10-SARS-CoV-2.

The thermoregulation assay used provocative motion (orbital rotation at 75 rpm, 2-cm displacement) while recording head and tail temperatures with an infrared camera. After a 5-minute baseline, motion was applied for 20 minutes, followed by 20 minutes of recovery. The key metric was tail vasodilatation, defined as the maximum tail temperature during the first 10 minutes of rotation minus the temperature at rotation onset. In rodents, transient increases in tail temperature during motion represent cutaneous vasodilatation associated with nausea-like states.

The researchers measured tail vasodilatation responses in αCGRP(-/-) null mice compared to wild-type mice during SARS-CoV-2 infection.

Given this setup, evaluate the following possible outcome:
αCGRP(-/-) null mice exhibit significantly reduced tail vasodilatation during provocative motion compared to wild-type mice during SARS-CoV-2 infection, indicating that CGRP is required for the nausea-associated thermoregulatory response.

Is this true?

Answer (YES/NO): NO